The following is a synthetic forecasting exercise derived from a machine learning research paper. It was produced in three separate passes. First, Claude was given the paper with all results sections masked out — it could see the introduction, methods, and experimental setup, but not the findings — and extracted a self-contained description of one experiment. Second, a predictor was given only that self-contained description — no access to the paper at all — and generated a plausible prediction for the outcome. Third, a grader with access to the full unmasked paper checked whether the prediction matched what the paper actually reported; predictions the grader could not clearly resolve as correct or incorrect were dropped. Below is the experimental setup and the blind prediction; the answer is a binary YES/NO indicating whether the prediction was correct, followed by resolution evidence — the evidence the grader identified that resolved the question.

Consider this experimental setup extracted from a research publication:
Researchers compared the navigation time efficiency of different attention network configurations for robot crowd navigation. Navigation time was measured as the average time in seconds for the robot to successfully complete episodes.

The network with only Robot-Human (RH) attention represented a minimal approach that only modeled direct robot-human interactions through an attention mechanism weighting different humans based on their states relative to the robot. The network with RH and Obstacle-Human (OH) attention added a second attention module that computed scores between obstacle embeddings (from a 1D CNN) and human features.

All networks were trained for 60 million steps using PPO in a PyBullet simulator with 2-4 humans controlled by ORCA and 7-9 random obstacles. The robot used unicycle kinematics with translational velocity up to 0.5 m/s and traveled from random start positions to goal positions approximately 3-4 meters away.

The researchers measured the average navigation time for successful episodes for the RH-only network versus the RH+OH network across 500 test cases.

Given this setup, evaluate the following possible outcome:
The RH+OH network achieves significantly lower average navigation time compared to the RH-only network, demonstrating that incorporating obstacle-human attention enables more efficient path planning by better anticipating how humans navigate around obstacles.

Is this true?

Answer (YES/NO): YES